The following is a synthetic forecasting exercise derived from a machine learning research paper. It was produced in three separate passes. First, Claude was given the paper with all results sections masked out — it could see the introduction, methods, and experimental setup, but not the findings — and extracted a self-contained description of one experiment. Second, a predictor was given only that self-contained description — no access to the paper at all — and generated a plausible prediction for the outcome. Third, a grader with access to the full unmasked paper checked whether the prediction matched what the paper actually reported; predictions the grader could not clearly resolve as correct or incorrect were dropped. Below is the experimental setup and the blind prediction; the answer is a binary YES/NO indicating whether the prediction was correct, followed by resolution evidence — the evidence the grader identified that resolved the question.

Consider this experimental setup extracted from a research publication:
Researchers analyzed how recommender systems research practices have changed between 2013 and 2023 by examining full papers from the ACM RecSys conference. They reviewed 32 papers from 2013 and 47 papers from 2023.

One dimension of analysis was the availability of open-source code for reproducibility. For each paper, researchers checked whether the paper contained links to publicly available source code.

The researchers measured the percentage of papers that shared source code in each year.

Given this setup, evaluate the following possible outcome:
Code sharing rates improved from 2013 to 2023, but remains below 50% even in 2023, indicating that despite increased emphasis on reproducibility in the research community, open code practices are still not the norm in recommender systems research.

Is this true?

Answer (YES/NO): NO